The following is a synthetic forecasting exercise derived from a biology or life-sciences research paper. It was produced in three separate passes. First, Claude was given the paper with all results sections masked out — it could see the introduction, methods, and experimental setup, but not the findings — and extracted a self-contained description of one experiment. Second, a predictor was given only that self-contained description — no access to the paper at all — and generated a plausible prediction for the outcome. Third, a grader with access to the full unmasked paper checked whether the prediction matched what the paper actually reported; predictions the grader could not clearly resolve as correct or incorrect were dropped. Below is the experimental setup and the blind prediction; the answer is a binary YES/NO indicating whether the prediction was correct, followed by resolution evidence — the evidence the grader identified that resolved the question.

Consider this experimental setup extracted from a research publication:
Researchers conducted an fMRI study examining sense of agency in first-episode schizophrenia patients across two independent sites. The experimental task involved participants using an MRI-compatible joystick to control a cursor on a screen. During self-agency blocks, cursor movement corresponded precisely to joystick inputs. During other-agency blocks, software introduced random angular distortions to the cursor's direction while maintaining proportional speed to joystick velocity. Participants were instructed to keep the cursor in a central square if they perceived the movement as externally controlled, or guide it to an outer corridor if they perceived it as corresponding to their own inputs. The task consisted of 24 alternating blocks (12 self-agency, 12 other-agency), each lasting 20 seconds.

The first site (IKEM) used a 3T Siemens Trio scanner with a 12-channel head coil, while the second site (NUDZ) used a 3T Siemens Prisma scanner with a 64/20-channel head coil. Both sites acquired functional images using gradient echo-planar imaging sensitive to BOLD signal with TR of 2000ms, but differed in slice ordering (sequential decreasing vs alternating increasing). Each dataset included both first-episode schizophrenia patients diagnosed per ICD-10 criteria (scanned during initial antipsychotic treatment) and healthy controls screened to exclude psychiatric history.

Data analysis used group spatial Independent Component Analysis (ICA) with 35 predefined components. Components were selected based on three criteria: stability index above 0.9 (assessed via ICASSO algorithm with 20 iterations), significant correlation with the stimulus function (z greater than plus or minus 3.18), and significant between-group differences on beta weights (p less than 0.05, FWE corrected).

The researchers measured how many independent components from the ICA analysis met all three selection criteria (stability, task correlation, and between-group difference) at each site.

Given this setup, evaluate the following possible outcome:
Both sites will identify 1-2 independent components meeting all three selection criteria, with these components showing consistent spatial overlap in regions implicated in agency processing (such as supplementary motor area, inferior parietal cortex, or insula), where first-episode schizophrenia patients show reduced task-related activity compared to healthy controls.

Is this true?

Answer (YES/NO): NO